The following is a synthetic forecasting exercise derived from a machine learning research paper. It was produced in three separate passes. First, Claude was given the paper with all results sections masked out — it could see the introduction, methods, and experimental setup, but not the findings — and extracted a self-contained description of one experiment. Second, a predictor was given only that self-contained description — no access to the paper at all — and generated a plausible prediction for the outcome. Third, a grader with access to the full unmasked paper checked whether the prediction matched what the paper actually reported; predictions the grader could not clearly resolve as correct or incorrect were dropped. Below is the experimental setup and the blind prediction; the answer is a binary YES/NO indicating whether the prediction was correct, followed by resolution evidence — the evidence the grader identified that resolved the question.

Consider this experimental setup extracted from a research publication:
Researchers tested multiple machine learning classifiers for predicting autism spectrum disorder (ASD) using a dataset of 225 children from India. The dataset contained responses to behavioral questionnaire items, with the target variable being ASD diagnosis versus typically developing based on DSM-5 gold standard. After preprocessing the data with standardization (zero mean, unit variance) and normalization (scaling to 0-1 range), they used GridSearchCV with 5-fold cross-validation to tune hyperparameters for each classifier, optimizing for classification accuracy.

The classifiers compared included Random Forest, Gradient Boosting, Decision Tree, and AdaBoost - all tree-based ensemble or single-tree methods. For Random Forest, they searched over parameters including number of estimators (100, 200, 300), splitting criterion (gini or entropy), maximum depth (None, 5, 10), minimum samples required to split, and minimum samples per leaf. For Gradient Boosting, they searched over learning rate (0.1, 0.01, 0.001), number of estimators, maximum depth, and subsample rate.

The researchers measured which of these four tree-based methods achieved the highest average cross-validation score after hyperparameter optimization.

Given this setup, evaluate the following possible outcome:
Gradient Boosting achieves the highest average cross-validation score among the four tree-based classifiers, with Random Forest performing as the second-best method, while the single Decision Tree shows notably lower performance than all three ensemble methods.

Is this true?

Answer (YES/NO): NO